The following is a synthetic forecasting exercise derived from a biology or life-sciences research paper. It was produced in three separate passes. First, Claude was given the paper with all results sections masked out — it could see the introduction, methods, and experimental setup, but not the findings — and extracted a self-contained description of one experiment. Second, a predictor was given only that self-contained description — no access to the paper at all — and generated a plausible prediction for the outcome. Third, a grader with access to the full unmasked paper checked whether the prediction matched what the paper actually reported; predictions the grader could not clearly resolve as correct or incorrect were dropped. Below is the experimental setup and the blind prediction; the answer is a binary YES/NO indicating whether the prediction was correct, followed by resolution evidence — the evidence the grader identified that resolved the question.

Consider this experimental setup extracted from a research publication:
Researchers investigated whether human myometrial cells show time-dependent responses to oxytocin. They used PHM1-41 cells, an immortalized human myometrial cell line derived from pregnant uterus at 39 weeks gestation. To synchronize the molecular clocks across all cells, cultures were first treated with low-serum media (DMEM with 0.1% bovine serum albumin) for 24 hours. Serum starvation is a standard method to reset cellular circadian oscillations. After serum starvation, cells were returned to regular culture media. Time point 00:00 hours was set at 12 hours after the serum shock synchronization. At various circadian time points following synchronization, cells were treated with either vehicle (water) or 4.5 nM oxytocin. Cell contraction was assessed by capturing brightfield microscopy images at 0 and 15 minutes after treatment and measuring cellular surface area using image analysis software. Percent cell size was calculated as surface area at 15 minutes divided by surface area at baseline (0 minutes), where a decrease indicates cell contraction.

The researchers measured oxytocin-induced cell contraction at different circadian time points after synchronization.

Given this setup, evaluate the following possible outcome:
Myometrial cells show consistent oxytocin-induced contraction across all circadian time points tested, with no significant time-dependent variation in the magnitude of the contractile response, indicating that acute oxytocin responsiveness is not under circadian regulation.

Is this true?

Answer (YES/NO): NO